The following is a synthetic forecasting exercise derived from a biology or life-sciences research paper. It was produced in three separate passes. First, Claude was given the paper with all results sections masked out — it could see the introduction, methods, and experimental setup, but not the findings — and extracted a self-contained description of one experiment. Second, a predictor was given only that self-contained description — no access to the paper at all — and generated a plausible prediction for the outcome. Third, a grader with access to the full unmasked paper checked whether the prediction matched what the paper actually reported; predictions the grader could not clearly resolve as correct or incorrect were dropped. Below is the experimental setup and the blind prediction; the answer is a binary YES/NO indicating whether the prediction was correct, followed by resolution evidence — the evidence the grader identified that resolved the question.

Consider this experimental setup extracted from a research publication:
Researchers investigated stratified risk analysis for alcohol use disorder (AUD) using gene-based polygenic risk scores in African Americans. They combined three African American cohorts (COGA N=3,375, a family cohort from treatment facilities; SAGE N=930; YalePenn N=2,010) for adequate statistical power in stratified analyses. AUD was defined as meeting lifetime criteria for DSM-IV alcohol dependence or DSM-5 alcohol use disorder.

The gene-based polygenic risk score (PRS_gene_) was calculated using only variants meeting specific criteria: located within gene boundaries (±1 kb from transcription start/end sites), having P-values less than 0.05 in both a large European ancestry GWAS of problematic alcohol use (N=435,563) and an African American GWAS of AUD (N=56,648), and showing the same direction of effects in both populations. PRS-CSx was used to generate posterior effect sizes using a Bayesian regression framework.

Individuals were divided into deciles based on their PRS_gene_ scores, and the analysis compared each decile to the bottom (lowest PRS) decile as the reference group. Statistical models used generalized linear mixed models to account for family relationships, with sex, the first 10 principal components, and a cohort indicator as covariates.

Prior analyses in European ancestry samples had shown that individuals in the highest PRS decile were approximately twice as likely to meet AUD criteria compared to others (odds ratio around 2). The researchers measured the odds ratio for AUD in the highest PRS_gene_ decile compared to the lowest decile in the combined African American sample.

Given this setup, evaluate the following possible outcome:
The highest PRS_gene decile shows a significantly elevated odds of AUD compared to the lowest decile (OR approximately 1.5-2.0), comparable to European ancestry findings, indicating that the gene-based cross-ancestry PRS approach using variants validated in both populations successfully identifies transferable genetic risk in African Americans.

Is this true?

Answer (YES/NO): YES